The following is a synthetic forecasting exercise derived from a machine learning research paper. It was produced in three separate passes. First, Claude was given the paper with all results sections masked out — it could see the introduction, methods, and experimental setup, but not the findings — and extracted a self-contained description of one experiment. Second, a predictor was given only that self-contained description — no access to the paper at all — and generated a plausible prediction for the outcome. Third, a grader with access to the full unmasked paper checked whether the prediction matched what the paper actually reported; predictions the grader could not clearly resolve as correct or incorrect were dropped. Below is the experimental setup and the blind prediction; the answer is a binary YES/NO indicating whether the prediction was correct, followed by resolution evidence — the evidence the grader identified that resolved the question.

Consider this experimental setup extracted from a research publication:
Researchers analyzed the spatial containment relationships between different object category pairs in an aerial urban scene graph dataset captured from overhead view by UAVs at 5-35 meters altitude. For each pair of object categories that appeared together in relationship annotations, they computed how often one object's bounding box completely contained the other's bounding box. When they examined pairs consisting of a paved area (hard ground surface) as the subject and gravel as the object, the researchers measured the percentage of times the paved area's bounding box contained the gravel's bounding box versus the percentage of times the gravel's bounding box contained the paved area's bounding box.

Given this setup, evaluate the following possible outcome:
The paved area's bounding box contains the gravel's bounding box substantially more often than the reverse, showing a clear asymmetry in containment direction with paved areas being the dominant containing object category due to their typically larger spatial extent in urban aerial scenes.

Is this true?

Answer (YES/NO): NO